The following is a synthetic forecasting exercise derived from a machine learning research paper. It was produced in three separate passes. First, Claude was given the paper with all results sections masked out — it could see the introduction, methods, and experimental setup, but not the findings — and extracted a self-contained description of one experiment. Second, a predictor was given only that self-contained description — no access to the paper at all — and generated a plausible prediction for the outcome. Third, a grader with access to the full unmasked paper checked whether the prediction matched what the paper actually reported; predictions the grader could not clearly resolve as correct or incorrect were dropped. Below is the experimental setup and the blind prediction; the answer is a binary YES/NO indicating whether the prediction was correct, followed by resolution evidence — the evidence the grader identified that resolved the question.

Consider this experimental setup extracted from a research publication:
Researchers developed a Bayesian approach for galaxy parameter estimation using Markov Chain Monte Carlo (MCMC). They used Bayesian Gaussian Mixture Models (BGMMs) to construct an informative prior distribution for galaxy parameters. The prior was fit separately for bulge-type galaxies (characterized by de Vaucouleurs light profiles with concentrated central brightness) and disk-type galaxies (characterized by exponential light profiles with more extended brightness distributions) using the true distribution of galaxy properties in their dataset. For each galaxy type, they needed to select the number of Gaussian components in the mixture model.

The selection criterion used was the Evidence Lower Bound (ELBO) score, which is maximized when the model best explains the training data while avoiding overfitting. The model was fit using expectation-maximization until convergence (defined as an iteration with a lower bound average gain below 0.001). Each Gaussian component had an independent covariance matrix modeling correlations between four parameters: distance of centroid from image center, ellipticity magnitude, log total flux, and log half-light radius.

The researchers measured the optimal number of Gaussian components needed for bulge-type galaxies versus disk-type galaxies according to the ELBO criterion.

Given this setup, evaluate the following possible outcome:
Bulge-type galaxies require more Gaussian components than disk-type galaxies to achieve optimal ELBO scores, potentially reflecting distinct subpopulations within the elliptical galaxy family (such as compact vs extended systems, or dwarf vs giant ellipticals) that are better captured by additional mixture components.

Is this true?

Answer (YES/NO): YES